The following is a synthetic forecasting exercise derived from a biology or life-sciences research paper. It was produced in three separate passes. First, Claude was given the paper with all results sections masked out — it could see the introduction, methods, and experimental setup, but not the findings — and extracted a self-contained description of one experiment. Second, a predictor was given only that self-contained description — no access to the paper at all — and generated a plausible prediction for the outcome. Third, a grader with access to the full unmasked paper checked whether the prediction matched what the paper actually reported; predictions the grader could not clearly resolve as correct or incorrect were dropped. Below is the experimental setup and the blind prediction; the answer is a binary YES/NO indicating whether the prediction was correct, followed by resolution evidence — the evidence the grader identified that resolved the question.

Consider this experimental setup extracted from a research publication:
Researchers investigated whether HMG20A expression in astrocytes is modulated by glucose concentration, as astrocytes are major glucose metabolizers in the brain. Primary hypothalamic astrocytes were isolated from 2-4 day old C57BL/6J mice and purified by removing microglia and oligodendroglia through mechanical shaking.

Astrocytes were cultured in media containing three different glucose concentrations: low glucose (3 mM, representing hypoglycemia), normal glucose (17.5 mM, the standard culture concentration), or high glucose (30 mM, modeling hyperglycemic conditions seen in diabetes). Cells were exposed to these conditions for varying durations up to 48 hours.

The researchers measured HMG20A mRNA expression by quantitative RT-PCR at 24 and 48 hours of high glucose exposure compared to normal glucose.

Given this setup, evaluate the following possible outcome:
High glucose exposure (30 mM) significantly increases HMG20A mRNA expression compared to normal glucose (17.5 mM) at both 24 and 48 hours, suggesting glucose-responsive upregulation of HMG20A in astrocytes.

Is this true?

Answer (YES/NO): NO